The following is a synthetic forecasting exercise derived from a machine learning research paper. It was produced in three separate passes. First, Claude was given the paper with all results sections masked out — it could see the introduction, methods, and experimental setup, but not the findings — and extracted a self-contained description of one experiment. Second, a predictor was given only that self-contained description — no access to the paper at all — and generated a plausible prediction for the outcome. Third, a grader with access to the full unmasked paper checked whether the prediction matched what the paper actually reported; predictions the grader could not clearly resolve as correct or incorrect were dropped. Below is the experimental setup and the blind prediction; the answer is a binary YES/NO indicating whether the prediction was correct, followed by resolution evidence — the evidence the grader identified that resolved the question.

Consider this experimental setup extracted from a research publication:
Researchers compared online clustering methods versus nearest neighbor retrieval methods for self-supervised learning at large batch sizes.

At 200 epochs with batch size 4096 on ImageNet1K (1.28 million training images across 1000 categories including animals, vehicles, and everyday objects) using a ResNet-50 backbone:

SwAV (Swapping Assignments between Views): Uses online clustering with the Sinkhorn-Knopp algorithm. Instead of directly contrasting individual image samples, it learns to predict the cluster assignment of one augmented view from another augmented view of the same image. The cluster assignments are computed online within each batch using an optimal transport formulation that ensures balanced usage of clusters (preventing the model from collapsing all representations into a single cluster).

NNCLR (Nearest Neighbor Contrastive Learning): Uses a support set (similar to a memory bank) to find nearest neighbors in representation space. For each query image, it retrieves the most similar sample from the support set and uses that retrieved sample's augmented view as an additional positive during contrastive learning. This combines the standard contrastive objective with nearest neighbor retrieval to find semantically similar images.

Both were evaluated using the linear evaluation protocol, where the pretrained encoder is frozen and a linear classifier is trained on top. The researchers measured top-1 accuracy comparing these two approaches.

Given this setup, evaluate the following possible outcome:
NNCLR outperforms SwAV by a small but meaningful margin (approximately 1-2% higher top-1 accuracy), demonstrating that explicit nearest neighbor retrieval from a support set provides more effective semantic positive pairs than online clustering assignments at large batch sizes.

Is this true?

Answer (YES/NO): YES